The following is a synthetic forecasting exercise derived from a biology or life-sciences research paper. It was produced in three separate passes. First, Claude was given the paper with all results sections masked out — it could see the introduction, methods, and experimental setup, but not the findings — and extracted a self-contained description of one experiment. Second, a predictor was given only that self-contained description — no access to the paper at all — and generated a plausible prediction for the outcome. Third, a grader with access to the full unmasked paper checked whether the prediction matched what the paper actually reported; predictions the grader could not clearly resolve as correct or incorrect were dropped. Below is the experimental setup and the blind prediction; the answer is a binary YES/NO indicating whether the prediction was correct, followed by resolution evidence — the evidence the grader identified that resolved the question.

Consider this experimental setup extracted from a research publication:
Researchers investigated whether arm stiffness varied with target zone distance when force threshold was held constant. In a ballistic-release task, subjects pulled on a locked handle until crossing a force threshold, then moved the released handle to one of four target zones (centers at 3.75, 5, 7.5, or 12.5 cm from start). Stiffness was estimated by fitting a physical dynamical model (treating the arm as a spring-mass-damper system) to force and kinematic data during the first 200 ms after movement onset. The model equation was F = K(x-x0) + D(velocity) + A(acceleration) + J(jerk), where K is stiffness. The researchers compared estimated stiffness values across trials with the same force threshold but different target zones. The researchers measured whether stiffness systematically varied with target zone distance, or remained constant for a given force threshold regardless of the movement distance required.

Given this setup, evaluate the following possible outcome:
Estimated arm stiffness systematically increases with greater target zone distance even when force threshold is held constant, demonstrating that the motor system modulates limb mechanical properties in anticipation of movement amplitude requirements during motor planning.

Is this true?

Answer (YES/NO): NO